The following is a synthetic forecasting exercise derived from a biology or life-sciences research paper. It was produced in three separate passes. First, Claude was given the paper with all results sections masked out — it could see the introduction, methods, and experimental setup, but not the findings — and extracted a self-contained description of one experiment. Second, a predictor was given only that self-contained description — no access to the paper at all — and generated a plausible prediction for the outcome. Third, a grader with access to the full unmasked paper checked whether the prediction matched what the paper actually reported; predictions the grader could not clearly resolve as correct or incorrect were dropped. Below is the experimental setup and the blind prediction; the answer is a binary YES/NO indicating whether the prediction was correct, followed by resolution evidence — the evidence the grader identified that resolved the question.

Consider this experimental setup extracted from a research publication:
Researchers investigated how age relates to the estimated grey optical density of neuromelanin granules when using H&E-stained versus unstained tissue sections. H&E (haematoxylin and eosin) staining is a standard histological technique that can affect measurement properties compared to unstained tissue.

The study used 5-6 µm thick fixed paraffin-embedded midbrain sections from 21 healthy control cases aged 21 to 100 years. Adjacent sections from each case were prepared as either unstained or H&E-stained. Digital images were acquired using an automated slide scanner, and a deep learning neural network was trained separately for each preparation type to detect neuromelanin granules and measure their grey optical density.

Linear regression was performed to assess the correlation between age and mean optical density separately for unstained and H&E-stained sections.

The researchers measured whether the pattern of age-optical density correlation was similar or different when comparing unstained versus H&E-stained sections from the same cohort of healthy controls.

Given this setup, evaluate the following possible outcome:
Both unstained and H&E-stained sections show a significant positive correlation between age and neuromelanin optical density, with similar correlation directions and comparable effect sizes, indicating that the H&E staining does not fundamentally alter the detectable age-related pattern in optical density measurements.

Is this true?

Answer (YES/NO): YES